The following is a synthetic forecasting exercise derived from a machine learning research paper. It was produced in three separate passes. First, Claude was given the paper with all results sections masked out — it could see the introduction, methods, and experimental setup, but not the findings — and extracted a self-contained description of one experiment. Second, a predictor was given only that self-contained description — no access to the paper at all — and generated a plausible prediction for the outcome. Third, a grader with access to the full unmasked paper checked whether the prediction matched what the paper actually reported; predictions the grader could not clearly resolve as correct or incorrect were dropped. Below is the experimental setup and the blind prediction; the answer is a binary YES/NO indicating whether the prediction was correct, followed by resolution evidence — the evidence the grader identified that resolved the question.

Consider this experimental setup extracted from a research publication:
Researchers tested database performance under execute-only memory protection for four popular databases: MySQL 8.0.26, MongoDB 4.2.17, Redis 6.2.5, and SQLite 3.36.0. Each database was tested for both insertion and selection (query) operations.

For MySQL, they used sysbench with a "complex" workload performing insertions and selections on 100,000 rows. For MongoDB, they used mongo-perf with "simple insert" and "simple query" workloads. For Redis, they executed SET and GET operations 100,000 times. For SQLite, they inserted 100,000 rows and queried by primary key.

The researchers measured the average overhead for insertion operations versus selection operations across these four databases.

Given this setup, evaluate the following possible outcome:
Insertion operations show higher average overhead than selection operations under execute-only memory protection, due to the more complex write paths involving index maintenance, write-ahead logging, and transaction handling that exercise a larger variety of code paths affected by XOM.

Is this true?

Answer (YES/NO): YES